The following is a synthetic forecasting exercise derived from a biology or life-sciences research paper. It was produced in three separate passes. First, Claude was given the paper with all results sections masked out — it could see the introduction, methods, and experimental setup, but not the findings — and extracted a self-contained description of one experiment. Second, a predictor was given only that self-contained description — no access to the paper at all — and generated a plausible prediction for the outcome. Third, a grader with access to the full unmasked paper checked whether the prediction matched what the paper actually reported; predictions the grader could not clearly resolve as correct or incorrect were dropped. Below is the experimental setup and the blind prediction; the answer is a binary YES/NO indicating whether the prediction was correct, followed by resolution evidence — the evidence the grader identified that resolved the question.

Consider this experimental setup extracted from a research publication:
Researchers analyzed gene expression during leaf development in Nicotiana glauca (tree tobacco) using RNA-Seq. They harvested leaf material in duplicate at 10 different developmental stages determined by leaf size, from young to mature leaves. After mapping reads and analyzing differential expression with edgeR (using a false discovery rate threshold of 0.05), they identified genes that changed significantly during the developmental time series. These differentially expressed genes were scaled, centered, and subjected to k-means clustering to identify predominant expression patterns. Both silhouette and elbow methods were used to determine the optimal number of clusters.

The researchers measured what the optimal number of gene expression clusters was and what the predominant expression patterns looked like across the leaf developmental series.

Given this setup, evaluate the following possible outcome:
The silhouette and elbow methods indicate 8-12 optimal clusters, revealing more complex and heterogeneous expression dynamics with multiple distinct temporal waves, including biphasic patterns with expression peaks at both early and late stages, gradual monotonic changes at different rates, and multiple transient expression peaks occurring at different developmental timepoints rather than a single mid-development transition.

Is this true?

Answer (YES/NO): NO